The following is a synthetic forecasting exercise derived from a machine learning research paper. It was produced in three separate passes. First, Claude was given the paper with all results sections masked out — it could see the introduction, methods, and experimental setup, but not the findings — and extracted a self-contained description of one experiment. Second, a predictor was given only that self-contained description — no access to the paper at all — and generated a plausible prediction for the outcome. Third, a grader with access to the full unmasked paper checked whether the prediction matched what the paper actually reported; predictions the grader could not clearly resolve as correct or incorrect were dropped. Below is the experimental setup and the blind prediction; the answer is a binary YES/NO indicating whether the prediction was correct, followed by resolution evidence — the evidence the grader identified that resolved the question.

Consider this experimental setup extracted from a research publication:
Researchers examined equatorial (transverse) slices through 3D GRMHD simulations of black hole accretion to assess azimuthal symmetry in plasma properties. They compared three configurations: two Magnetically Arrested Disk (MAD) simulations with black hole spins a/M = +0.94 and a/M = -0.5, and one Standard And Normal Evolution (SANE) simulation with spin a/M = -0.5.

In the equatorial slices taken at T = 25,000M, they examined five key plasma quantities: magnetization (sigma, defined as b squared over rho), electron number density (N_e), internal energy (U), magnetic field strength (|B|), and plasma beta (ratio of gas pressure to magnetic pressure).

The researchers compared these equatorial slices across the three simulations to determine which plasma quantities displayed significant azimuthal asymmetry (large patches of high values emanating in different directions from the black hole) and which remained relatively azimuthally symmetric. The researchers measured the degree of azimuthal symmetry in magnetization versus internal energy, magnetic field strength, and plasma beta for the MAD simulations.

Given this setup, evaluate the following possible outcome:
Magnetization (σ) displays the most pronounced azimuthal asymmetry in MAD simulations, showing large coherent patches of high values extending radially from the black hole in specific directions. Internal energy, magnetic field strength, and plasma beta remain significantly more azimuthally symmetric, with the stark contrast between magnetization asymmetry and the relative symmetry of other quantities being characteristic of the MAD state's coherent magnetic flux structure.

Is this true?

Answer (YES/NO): NO